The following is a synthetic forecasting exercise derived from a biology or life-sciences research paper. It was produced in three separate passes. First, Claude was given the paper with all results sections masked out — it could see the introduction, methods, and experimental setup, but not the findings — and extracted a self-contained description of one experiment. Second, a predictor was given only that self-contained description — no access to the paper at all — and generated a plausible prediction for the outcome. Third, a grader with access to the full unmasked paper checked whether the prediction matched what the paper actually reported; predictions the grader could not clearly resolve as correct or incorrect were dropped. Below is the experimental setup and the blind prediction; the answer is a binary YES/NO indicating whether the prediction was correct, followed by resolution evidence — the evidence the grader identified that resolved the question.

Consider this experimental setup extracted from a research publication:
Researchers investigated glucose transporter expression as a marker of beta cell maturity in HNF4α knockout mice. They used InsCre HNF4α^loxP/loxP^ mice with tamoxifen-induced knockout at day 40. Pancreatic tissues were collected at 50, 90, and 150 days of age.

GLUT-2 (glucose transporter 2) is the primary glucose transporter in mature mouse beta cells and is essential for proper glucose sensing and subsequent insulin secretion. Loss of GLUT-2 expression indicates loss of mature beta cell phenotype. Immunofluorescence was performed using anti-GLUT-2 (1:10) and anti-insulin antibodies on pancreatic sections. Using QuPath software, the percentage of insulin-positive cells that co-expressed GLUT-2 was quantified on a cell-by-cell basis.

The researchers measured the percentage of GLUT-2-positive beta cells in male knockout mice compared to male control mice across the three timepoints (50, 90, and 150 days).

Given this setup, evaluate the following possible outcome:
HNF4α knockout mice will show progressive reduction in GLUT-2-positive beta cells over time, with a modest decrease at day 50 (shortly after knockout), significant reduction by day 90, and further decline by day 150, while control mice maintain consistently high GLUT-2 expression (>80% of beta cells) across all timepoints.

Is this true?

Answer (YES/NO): NO